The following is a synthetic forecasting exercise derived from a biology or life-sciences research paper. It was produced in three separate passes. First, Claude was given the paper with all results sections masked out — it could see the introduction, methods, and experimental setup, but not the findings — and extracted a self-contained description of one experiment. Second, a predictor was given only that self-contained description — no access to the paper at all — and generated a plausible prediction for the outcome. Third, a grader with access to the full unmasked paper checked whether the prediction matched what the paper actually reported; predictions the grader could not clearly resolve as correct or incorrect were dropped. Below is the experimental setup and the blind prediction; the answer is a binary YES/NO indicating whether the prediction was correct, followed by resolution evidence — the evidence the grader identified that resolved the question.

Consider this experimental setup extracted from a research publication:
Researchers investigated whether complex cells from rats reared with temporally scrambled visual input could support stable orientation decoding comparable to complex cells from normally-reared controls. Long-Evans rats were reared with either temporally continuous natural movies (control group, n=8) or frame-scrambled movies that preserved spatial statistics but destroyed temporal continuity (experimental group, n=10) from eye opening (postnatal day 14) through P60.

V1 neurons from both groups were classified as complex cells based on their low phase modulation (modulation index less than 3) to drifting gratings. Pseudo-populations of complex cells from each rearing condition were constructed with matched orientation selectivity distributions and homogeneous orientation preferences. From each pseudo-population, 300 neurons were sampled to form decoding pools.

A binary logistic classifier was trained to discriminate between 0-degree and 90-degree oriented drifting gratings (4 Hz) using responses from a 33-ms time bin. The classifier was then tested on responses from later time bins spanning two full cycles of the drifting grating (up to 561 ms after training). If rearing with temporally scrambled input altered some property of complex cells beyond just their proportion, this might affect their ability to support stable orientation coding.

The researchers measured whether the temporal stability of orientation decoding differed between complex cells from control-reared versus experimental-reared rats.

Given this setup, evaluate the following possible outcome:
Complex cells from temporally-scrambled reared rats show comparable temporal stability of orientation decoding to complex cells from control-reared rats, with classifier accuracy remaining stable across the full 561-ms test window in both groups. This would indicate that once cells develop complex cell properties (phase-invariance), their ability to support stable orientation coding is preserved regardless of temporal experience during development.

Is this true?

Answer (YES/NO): NO